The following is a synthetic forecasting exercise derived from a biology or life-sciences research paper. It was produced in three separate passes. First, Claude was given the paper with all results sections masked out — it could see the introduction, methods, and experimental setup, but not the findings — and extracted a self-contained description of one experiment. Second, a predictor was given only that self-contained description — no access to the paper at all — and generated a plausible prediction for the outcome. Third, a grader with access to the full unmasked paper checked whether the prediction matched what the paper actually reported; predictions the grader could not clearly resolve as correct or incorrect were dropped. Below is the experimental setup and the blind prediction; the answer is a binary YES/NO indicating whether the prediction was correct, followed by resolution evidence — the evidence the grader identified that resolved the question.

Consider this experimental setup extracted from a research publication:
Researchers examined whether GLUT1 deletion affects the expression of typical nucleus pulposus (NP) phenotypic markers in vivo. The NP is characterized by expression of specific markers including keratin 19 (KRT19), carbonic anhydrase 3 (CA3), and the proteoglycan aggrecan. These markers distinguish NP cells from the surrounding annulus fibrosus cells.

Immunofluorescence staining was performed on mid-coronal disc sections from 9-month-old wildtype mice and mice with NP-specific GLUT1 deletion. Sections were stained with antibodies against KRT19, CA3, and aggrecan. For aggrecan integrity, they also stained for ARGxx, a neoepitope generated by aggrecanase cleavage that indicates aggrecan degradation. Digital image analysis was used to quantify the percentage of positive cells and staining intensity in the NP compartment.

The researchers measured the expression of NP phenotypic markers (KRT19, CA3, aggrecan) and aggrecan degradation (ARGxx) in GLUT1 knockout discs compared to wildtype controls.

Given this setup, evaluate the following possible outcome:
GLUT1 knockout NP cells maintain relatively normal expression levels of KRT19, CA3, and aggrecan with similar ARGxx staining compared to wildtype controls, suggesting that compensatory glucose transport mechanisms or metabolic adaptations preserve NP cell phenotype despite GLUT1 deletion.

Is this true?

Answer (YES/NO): NO